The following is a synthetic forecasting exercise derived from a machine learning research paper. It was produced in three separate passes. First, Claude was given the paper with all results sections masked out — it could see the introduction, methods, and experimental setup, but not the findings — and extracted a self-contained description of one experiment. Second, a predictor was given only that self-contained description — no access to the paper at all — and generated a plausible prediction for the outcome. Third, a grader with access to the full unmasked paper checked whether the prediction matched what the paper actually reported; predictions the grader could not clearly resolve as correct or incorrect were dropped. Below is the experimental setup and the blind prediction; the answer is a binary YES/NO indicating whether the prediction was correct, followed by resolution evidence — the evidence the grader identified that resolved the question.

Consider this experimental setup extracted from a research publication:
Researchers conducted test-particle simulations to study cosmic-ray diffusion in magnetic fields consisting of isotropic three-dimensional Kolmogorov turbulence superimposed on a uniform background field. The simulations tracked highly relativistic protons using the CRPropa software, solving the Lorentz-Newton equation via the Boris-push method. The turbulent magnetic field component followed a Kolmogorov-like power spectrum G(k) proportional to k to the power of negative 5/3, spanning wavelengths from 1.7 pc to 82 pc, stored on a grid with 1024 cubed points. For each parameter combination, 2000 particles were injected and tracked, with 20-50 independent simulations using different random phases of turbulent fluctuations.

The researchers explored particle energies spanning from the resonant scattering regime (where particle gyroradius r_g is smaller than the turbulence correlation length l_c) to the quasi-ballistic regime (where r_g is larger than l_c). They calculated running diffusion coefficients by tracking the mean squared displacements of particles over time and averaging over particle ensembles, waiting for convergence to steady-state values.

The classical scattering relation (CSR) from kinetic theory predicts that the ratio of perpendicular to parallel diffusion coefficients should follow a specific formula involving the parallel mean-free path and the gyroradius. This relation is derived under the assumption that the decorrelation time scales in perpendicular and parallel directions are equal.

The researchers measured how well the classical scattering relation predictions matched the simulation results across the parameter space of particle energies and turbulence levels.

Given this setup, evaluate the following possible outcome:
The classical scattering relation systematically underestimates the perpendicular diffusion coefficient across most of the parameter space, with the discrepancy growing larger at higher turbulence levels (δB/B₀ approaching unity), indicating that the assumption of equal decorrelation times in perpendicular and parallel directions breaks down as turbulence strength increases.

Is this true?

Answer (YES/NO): NO